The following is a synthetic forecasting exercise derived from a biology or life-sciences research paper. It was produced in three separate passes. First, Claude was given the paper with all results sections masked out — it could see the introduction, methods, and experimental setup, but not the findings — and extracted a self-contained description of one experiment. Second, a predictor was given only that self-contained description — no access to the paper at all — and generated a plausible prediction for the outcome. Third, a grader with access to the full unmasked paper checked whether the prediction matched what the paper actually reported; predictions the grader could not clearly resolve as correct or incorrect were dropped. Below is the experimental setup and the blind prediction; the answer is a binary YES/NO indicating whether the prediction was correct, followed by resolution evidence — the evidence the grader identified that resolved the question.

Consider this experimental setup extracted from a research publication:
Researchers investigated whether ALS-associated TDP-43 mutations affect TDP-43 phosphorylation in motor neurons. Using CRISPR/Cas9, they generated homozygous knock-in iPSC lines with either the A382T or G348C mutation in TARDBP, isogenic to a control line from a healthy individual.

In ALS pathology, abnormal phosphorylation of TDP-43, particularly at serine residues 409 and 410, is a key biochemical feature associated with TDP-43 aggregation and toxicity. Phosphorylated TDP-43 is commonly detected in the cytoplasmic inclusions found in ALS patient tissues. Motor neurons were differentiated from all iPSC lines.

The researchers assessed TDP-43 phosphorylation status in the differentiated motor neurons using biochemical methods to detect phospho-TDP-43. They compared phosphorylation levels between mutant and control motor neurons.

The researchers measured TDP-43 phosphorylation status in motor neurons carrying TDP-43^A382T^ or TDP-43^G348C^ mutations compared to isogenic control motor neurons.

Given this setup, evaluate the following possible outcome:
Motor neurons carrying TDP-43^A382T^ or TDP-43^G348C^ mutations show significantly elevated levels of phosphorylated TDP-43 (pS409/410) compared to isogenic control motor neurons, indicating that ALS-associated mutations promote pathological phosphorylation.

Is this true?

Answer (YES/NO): NO